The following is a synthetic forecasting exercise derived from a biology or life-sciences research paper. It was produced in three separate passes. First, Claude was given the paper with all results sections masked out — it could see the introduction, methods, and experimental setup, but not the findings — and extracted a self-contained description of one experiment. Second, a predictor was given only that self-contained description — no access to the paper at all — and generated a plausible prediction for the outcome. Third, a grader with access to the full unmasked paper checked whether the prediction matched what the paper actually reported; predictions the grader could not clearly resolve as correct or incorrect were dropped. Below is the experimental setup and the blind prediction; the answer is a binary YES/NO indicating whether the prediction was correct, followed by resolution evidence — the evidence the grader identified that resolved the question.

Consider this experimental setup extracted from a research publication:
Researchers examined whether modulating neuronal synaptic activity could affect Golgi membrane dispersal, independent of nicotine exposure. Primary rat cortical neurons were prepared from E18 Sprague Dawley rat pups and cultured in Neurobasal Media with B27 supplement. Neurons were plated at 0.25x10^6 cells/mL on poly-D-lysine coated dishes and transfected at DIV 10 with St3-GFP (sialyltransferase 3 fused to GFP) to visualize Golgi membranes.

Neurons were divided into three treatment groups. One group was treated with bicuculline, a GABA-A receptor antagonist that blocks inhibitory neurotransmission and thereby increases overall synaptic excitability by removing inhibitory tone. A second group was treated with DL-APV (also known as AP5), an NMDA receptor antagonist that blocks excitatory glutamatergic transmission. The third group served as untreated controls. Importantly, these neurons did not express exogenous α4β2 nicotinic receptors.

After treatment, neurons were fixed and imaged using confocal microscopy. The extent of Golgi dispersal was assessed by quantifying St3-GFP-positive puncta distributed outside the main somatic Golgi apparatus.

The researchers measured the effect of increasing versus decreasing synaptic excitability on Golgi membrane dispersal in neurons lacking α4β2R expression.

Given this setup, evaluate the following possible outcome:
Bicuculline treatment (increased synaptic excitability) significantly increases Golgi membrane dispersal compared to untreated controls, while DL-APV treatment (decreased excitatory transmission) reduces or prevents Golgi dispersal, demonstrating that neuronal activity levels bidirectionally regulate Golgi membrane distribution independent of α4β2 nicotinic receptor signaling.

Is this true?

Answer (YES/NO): NO